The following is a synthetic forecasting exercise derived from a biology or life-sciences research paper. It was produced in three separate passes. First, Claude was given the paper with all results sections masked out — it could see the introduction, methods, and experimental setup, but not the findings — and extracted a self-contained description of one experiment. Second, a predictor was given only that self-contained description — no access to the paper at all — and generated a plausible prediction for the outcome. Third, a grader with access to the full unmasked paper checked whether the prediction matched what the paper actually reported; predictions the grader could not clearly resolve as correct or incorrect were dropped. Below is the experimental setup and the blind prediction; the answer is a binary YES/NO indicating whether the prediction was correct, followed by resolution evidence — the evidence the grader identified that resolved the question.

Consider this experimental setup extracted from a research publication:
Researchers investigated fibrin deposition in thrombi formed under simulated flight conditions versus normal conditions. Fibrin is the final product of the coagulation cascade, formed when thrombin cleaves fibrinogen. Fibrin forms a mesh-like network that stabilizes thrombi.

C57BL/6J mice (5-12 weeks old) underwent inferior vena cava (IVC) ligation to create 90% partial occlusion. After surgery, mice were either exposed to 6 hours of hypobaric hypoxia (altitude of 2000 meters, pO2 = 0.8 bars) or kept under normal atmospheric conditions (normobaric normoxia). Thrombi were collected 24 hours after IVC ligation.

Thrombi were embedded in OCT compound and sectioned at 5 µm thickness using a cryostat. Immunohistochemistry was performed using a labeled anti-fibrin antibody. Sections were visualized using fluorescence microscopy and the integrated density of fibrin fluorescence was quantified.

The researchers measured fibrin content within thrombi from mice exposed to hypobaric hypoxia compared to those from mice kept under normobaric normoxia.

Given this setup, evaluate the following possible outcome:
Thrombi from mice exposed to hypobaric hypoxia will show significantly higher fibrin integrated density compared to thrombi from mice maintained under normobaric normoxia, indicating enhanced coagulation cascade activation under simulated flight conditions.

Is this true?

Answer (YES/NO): YES